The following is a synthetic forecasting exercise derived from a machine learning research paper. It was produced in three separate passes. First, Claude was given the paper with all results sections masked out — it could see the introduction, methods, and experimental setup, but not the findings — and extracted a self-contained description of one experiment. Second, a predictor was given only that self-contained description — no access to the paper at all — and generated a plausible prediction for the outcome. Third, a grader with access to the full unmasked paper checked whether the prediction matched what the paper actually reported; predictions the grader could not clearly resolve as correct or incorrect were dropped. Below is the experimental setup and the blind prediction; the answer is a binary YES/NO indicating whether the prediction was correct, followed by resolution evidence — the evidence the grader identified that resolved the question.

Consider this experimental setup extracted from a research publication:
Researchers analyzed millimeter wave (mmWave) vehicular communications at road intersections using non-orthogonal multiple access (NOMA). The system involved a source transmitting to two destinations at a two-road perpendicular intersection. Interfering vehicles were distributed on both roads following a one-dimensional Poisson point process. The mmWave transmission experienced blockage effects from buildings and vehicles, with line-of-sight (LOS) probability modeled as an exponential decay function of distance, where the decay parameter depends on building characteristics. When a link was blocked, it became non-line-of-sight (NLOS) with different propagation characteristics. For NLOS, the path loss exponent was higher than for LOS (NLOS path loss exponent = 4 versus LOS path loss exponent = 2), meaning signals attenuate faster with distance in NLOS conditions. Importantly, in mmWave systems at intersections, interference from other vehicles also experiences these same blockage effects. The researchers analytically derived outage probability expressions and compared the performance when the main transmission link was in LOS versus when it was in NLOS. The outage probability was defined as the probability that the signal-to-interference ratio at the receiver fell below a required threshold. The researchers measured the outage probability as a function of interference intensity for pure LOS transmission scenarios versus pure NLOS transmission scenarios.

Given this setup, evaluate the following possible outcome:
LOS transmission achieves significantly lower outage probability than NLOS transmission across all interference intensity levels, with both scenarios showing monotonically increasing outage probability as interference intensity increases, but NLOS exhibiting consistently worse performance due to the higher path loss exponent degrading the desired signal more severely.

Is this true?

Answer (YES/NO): NO